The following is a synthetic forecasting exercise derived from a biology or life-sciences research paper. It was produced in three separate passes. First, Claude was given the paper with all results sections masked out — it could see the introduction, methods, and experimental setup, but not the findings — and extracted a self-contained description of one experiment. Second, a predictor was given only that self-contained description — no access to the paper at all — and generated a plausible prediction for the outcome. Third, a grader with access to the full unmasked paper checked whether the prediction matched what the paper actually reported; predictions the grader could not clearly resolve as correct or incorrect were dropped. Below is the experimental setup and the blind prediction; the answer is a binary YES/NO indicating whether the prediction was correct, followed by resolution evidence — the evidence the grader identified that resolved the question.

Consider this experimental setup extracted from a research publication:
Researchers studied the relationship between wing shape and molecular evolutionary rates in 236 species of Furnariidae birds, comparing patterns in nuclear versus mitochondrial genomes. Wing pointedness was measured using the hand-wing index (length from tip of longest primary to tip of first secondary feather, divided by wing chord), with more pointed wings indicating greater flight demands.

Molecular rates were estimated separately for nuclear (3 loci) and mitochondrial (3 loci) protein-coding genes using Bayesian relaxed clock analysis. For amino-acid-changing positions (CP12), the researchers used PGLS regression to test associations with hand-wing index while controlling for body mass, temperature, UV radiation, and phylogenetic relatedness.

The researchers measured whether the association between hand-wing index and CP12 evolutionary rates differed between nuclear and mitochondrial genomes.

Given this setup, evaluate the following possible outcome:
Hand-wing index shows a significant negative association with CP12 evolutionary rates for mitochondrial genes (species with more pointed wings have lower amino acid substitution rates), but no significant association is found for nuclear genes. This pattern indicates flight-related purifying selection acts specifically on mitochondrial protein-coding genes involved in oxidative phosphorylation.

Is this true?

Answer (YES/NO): NO